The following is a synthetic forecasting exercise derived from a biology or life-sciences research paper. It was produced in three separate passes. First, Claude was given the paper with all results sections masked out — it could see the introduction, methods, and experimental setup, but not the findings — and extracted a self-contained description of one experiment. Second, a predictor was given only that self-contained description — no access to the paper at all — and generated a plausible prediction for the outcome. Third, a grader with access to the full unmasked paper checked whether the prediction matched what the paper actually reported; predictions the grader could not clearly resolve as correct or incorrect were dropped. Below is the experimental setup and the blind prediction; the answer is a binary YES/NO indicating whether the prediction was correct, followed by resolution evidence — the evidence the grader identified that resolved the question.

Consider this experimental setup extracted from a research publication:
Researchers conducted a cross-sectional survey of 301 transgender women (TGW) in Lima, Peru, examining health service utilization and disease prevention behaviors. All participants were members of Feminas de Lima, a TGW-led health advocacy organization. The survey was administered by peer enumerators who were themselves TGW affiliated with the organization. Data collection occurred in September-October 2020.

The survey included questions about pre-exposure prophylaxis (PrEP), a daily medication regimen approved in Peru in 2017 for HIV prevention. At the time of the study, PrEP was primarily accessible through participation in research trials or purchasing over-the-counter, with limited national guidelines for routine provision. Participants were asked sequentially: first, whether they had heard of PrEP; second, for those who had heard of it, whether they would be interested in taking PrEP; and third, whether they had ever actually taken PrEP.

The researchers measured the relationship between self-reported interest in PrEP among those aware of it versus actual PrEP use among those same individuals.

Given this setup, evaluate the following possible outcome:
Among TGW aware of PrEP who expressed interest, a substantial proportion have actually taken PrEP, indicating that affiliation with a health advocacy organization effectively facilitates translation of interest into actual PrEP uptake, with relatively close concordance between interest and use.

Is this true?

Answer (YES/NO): NO